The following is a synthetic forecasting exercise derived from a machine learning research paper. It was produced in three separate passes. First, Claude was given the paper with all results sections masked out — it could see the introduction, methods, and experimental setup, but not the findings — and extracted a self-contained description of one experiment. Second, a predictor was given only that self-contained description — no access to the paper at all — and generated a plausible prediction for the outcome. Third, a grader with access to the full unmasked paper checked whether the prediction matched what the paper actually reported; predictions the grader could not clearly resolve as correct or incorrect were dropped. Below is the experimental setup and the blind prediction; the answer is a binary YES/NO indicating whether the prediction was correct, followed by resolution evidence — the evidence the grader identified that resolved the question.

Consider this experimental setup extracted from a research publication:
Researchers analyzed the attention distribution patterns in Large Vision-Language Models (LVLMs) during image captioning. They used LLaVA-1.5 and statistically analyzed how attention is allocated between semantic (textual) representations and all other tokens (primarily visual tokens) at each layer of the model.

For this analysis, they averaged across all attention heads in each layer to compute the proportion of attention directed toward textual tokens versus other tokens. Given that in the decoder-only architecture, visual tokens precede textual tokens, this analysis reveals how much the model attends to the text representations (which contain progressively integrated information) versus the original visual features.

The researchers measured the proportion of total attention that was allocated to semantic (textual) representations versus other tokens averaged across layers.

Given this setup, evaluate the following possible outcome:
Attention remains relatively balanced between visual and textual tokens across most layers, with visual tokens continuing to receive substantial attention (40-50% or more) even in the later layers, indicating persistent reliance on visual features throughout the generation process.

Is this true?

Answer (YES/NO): NO